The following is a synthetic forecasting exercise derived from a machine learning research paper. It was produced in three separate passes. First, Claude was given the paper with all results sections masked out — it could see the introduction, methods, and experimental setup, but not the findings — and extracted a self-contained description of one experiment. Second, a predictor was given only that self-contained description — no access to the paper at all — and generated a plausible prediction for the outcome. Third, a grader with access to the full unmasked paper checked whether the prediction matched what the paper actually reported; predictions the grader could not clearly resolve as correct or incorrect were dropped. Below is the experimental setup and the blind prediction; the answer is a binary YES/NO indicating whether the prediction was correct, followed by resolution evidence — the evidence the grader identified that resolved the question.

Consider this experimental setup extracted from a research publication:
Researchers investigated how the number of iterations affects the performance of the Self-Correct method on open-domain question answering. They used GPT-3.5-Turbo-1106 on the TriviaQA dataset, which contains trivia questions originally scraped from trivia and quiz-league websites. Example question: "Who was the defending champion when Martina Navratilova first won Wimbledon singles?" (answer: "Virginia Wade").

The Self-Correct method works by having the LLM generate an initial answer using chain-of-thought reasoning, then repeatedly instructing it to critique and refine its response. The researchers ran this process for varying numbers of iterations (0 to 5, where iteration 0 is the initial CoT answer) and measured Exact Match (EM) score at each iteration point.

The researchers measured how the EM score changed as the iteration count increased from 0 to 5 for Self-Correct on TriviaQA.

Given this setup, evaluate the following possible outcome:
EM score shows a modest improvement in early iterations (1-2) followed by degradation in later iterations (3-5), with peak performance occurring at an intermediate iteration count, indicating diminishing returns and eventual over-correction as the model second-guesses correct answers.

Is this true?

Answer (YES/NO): NO